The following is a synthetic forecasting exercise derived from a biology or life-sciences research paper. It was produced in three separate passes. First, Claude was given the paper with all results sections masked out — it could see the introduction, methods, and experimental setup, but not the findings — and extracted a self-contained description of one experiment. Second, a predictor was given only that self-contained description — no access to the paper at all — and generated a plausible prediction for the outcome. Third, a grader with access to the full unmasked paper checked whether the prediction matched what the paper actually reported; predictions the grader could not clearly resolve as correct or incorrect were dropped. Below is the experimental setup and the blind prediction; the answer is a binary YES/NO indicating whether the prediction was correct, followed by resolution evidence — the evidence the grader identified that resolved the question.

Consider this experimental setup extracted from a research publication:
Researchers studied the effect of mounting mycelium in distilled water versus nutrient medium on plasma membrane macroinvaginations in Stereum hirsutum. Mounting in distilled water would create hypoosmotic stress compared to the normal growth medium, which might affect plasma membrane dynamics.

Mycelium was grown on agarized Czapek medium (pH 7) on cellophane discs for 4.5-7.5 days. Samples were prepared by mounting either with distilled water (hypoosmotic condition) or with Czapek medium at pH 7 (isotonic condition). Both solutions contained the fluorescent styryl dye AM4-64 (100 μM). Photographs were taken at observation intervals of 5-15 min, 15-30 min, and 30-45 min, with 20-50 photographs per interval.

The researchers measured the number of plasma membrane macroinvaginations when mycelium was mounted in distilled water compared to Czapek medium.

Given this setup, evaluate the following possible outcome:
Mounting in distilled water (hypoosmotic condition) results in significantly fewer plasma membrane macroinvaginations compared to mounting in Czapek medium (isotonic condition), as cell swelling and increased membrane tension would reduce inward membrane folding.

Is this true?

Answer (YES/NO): NO